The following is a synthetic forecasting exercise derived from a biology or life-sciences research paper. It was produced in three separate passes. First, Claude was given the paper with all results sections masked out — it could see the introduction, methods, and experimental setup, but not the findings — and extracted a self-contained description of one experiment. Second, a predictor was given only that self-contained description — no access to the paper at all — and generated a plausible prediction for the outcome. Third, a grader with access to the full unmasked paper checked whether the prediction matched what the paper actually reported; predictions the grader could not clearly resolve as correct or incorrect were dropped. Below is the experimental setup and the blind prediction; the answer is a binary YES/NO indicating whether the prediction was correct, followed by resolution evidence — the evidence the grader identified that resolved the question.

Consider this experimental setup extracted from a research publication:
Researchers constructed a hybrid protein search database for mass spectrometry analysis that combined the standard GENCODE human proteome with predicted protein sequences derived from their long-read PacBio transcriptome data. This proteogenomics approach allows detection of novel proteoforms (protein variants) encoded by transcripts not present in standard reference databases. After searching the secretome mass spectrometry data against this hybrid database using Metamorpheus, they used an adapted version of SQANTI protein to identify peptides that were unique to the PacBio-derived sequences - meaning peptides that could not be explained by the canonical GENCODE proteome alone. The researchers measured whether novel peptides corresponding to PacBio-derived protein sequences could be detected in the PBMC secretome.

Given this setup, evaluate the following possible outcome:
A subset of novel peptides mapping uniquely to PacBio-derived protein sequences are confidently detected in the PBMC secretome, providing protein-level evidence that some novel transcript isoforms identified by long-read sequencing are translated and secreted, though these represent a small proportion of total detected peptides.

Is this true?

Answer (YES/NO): NO